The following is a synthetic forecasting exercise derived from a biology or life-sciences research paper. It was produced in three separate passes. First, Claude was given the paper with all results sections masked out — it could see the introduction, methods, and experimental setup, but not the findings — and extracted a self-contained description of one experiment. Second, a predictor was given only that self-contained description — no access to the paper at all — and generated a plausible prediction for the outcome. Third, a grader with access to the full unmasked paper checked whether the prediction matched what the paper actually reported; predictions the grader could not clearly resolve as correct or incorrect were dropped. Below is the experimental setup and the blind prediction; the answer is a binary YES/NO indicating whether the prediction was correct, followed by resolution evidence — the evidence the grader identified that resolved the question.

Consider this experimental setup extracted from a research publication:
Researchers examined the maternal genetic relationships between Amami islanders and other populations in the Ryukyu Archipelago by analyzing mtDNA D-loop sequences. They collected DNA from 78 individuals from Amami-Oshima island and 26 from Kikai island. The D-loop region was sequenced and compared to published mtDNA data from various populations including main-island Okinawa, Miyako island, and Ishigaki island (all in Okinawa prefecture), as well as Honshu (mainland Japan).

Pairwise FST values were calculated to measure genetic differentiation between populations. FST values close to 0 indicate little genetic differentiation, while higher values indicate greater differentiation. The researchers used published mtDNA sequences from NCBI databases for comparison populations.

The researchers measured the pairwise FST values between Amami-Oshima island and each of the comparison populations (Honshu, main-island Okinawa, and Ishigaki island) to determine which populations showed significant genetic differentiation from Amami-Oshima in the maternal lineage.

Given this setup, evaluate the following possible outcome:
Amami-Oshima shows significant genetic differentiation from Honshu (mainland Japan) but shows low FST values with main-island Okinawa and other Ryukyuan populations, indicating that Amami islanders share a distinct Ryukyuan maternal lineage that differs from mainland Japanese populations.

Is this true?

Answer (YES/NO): NO